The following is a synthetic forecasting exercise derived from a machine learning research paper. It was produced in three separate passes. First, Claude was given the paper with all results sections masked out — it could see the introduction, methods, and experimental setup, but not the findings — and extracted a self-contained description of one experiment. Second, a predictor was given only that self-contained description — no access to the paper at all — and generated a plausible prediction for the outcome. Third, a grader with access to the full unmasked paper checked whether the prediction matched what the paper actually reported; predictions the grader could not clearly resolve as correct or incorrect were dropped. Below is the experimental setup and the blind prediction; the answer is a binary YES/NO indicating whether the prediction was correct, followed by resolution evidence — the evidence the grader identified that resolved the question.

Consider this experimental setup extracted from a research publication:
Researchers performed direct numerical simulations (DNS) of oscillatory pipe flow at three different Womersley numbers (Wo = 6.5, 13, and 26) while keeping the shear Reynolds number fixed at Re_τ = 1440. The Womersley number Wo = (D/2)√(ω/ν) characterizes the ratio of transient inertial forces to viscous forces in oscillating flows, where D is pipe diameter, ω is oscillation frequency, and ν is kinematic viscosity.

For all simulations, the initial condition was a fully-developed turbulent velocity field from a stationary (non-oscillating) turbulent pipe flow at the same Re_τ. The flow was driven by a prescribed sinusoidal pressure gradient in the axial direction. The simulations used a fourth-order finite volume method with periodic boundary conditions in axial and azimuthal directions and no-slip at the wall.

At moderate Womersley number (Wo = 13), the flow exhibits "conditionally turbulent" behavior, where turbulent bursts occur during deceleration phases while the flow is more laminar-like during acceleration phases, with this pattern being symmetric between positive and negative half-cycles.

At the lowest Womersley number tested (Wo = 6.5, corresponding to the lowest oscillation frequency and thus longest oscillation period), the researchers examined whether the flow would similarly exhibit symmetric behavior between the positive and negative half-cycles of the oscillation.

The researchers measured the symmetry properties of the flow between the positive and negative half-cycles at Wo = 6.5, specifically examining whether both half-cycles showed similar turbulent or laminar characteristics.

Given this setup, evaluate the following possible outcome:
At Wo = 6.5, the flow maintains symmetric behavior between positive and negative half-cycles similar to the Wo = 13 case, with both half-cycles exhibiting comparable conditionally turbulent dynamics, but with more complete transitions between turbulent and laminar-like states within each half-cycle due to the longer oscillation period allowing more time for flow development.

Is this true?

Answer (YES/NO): NO